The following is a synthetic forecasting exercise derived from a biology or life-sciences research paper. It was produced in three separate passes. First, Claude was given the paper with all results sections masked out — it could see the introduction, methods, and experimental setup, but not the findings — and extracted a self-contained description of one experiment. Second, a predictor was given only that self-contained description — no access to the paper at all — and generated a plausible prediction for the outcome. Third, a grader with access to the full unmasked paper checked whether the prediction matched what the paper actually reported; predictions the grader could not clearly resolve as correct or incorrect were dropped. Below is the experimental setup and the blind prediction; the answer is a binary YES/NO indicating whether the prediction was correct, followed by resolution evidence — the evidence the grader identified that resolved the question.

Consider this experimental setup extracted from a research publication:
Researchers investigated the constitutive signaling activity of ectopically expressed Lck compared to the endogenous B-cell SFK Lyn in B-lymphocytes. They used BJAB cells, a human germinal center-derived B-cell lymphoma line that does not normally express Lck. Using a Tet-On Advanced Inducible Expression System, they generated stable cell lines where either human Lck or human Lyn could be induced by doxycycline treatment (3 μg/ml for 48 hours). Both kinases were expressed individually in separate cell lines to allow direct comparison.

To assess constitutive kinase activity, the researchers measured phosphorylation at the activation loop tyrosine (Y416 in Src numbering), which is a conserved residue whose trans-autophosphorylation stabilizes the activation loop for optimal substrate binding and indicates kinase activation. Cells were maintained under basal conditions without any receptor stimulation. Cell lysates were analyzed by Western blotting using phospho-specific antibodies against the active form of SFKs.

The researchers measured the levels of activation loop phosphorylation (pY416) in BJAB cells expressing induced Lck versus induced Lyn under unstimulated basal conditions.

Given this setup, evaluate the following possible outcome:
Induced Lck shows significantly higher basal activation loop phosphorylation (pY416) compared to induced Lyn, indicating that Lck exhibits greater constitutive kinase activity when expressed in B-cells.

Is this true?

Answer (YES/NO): YES